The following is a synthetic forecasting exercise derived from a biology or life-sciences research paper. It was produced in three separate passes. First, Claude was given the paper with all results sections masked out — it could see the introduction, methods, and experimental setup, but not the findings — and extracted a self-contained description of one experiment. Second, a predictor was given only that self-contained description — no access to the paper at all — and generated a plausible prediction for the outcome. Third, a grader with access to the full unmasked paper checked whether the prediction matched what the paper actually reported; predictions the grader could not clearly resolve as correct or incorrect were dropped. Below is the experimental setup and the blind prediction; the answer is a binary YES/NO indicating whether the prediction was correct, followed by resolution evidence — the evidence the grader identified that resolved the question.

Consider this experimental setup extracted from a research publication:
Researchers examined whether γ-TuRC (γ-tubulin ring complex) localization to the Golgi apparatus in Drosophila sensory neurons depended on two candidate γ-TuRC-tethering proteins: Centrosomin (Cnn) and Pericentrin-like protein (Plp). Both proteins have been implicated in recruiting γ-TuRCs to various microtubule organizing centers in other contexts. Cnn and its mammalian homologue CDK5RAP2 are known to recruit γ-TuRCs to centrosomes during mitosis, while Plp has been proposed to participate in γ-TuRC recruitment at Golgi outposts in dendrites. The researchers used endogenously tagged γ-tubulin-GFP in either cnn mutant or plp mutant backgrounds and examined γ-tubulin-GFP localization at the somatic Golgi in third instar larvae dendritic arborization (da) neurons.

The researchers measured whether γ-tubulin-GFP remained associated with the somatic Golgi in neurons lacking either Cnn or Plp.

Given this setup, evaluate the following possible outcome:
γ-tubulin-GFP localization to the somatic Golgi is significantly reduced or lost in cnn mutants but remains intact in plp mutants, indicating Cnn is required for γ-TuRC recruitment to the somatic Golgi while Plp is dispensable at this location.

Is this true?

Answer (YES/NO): NO